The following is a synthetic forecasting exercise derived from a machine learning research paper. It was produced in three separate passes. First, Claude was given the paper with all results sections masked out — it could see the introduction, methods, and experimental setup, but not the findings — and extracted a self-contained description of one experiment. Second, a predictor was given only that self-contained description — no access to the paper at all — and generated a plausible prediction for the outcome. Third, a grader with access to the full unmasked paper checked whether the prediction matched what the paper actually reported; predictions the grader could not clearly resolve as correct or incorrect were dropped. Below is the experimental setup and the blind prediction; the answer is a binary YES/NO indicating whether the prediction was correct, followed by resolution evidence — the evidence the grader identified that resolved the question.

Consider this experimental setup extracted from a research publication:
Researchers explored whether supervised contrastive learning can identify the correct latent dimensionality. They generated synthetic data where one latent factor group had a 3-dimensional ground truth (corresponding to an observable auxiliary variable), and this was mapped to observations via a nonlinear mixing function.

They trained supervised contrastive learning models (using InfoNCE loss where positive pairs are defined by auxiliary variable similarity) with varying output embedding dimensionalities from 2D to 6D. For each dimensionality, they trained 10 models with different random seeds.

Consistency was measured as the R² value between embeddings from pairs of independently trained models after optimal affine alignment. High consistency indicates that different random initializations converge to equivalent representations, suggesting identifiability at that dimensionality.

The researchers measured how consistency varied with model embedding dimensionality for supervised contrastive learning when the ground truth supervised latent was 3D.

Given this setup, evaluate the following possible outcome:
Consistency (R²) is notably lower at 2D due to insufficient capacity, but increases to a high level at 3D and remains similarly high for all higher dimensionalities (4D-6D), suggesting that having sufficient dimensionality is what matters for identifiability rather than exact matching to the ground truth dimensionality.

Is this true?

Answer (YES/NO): NO